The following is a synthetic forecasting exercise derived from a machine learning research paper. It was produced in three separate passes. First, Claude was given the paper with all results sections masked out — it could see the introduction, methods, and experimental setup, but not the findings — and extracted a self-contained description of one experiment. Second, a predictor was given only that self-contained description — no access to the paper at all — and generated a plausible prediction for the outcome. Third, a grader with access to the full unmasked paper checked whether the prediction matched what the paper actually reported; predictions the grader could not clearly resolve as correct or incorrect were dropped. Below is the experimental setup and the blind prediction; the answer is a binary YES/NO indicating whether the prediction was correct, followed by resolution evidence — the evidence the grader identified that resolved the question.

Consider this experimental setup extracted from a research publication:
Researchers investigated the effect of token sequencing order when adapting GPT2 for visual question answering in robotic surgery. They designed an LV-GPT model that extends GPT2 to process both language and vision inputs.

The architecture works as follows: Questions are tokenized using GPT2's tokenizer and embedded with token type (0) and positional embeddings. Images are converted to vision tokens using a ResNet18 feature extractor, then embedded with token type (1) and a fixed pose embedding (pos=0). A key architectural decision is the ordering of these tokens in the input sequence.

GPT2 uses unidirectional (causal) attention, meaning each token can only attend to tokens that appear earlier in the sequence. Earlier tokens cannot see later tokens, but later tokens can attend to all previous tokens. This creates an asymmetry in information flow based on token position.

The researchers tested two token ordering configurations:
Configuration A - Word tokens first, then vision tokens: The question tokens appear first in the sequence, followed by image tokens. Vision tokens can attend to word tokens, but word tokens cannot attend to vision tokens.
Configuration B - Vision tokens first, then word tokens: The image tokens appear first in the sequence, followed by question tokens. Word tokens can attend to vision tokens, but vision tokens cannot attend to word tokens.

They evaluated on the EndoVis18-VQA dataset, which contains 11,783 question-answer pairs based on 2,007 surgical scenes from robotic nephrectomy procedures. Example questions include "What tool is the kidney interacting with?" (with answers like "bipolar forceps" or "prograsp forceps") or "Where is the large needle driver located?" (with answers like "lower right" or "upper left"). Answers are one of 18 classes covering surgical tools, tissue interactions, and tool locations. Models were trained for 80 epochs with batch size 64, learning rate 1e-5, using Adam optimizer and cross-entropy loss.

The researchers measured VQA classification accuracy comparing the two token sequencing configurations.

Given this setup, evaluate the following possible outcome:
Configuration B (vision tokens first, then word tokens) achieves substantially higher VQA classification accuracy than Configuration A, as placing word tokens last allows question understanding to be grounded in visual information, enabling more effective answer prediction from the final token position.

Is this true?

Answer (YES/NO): NO